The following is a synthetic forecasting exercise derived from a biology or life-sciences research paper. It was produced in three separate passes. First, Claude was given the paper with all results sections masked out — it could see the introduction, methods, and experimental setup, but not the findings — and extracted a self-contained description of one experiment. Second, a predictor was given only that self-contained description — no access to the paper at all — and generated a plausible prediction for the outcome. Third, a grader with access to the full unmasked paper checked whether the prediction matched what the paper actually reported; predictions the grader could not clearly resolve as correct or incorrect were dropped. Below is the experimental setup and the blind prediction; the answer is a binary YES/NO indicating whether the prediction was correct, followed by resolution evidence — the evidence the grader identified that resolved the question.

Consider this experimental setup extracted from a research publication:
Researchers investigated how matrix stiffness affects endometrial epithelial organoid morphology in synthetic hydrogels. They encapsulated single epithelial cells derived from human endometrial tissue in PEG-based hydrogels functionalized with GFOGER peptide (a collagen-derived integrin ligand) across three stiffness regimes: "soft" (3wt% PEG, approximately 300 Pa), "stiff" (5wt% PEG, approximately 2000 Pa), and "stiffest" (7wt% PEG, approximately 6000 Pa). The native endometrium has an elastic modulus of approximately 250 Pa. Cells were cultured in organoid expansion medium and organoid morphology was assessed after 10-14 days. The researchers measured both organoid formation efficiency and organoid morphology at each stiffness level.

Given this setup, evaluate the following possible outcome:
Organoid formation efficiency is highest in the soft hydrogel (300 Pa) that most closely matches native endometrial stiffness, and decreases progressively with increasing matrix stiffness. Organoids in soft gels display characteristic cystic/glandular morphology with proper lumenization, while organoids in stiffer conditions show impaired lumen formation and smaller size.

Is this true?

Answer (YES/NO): NO